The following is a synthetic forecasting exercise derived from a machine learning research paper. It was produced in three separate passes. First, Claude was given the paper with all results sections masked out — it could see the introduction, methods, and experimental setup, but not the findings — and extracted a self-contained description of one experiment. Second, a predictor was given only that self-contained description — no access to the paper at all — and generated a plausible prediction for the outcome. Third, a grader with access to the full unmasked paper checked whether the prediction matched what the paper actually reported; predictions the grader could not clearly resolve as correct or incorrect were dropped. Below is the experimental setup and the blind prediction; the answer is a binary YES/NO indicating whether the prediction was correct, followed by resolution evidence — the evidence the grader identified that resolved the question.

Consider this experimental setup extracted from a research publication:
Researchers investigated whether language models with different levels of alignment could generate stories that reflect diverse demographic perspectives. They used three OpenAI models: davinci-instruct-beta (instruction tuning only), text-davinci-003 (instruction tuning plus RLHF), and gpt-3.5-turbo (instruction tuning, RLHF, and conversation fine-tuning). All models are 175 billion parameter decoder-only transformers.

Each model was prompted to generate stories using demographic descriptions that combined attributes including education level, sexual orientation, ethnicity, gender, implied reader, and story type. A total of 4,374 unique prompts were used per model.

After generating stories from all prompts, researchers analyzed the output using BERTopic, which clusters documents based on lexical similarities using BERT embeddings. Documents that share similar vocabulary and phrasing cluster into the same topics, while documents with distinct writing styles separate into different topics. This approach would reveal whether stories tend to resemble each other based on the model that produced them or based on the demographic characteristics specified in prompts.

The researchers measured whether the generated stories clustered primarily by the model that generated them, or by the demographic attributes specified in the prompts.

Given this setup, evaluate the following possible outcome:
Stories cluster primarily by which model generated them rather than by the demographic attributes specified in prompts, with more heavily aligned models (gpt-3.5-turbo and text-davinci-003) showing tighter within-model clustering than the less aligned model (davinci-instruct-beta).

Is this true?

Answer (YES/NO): NO